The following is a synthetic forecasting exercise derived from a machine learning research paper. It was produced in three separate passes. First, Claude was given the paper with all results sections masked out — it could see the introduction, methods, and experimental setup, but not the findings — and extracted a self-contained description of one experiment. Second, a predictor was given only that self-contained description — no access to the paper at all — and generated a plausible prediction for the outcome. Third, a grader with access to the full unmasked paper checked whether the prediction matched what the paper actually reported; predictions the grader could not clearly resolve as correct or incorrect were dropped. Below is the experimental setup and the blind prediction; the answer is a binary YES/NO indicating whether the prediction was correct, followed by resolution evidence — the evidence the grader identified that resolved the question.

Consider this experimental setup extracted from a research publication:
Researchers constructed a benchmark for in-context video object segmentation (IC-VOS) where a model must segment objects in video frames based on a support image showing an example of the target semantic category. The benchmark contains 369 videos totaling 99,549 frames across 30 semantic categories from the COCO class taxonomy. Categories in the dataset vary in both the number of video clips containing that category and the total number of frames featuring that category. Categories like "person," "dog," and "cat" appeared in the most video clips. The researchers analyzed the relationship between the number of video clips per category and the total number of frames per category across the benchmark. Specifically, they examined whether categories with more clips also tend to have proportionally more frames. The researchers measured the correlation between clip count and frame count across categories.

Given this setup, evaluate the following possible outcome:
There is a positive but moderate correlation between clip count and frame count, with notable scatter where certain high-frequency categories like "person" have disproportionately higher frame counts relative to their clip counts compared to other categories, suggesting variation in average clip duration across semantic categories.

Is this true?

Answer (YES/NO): NO